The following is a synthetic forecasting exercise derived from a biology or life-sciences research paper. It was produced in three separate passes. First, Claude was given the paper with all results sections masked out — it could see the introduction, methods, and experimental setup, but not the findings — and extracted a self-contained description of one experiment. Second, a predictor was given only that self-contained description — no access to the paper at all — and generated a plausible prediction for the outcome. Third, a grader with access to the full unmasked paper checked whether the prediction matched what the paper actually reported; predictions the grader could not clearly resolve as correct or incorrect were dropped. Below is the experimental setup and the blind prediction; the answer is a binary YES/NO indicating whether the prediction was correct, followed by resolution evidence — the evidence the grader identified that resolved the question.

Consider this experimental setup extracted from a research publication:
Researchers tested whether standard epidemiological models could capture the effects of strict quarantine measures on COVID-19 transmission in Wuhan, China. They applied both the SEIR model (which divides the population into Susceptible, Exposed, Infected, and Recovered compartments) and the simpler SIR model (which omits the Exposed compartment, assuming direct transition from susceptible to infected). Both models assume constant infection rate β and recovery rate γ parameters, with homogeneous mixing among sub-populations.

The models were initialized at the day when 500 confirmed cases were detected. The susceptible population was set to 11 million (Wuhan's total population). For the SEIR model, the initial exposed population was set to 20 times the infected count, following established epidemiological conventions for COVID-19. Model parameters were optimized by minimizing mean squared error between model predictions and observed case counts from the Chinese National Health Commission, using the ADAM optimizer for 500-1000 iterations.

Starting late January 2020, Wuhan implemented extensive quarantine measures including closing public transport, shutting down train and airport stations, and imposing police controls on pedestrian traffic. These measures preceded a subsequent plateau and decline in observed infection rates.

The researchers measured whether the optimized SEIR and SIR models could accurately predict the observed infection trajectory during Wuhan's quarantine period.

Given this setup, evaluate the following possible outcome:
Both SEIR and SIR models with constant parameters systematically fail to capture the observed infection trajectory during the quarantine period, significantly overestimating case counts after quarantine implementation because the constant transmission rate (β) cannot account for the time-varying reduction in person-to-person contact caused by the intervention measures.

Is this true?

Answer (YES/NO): YES